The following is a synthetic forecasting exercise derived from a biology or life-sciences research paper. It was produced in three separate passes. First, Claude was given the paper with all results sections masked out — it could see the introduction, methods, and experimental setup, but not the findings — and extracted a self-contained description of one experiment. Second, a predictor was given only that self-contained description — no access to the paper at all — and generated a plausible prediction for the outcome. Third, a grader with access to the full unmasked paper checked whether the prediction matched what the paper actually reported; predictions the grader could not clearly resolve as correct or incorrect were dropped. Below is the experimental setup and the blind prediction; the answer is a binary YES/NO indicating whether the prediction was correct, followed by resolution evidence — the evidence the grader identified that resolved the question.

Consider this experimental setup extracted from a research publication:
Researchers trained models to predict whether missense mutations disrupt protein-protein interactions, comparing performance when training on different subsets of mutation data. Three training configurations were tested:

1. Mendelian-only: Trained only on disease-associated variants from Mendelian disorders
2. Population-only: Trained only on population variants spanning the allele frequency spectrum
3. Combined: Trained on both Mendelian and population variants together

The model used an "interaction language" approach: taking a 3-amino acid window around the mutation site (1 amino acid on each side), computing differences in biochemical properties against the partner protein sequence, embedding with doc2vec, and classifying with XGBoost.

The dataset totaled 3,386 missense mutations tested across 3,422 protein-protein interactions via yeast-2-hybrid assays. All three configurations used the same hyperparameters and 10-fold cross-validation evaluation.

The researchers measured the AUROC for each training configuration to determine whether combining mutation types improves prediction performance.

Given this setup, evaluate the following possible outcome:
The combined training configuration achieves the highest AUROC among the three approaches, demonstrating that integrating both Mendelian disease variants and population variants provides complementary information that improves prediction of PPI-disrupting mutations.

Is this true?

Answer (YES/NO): NO